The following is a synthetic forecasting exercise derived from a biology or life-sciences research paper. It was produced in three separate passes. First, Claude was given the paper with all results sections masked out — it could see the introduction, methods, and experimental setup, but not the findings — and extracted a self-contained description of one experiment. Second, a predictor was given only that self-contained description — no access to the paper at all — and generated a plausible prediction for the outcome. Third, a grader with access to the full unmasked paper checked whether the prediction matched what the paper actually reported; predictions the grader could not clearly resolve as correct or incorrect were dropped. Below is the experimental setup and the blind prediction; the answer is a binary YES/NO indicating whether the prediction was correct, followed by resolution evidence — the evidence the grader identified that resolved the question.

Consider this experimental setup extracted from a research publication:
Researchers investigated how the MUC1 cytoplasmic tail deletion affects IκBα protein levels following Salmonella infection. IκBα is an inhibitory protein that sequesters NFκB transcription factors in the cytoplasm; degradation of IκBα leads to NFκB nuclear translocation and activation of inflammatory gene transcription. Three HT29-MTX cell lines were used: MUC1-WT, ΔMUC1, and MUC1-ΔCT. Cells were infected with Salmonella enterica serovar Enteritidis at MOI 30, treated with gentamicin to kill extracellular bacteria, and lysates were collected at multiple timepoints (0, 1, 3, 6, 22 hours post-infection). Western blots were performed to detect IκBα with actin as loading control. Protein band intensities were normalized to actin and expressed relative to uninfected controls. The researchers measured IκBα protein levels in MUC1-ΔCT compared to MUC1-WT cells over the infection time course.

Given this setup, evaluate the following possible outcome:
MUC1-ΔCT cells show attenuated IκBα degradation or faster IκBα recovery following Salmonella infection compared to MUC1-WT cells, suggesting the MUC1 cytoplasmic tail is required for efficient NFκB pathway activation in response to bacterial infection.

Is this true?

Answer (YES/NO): NO